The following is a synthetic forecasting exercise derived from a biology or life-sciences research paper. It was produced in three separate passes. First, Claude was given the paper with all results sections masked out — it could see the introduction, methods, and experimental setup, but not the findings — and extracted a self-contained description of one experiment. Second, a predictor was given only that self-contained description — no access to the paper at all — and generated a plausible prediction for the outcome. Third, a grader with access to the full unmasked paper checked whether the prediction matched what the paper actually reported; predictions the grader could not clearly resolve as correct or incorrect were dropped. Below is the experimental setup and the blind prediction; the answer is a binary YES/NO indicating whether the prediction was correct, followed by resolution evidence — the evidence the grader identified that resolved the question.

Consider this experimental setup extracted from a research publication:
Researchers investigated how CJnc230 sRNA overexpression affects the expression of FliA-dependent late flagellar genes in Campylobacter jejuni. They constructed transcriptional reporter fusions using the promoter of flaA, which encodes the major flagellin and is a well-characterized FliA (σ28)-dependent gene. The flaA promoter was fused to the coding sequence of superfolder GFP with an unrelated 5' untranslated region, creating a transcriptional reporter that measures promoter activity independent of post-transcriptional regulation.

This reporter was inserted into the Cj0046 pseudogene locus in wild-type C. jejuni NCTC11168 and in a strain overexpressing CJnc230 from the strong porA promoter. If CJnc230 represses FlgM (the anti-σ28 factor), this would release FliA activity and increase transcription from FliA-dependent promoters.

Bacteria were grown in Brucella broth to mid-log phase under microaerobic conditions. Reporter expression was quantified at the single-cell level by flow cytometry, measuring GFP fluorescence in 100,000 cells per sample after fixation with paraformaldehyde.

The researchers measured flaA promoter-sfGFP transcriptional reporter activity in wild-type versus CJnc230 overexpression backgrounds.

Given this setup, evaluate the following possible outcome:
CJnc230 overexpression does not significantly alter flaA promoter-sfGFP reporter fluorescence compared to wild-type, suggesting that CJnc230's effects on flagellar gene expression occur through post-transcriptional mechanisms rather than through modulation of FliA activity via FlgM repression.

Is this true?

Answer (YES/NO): NO